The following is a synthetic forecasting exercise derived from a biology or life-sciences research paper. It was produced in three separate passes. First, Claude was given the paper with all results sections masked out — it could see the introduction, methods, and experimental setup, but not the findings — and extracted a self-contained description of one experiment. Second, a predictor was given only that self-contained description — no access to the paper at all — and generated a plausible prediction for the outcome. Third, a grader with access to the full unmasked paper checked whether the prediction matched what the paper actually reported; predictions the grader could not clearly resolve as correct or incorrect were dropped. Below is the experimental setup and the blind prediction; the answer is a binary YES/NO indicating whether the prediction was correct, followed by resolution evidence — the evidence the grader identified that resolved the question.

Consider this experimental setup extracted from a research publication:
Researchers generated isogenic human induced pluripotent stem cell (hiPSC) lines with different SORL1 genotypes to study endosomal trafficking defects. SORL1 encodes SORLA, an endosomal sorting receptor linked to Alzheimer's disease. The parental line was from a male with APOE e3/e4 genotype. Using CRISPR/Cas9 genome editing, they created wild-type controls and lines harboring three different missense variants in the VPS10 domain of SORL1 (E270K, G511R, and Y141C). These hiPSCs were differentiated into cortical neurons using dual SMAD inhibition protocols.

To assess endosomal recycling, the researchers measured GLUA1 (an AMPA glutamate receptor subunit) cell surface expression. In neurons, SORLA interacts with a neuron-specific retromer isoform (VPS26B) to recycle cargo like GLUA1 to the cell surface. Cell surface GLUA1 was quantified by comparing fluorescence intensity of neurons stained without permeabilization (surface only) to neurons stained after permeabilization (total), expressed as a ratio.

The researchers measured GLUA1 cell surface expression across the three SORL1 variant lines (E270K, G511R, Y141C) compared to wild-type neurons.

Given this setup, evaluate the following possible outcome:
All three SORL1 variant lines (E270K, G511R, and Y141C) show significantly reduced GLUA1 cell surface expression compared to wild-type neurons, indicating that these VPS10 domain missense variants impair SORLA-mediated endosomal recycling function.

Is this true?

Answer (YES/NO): NO